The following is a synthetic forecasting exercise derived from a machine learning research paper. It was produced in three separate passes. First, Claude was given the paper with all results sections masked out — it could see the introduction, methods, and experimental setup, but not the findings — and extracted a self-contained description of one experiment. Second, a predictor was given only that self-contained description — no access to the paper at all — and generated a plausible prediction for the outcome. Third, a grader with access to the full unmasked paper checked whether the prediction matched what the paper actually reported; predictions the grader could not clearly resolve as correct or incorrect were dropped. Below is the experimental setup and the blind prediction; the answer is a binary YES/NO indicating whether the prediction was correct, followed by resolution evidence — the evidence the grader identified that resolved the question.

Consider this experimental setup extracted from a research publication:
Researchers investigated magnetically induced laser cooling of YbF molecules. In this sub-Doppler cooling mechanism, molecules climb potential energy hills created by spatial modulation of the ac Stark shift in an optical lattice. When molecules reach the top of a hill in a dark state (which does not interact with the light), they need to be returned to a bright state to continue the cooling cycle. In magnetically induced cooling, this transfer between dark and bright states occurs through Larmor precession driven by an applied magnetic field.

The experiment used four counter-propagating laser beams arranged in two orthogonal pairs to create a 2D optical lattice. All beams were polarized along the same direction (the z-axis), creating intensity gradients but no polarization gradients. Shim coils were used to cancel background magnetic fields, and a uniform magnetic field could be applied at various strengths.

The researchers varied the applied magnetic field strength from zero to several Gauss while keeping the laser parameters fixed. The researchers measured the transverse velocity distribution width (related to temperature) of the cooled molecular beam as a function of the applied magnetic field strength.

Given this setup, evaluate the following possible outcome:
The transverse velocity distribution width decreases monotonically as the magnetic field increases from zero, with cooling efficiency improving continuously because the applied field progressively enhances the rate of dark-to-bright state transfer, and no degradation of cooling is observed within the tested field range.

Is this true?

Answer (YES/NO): NO